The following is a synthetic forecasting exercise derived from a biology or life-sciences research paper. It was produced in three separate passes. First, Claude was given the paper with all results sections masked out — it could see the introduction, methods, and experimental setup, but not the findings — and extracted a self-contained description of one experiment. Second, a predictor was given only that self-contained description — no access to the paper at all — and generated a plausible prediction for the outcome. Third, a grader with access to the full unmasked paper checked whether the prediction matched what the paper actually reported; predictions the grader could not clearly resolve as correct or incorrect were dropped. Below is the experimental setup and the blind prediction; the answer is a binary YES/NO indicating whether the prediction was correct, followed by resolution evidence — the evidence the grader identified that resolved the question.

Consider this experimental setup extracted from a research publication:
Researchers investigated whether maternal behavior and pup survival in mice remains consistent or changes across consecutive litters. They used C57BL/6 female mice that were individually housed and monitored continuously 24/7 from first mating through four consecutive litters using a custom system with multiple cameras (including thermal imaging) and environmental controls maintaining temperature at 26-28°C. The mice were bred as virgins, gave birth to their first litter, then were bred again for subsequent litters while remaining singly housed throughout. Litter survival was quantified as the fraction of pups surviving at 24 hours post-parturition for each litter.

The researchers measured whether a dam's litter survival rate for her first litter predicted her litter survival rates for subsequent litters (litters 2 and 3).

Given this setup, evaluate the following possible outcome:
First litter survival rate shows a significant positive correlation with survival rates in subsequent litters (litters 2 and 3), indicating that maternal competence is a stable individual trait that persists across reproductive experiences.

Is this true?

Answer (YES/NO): YES